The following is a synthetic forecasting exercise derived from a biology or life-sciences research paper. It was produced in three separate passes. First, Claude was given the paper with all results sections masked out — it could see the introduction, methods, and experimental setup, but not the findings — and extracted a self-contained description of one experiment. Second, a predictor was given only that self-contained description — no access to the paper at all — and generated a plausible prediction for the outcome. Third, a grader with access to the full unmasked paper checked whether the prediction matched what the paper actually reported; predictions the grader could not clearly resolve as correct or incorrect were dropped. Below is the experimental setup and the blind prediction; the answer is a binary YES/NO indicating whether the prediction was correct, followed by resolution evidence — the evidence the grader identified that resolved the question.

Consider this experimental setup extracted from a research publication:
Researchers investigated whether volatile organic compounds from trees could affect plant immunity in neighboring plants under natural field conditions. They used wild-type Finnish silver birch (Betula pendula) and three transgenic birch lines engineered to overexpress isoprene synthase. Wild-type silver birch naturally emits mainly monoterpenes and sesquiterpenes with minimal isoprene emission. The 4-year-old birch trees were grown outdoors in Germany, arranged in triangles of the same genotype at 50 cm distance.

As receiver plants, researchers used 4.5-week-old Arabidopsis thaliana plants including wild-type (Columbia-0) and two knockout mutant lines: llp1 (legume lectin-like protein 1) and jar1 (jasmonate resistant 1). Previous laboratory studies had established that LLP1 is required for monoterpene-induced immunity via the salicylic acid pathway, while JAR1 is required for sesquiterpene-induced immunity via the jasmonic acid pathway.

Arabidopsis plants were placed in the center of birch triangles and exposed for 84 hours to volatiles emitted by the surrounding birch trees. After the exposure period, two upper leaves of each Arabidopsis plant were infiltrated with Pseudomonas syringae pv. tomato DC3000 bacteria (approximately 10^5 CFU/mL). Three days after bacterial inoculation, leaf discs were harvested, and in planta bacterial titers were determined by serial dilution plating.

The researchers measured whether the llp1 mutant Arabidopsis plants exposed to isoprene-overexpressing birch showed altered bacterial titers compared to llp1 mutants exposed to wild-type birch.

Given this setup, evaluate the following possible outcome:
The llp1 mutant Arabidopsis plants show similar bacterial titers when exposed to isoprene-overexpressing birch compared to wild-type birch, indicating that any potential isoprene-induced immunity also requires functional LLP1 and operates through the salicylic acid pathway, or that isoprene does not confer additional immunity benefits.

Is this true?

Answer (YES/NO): YES